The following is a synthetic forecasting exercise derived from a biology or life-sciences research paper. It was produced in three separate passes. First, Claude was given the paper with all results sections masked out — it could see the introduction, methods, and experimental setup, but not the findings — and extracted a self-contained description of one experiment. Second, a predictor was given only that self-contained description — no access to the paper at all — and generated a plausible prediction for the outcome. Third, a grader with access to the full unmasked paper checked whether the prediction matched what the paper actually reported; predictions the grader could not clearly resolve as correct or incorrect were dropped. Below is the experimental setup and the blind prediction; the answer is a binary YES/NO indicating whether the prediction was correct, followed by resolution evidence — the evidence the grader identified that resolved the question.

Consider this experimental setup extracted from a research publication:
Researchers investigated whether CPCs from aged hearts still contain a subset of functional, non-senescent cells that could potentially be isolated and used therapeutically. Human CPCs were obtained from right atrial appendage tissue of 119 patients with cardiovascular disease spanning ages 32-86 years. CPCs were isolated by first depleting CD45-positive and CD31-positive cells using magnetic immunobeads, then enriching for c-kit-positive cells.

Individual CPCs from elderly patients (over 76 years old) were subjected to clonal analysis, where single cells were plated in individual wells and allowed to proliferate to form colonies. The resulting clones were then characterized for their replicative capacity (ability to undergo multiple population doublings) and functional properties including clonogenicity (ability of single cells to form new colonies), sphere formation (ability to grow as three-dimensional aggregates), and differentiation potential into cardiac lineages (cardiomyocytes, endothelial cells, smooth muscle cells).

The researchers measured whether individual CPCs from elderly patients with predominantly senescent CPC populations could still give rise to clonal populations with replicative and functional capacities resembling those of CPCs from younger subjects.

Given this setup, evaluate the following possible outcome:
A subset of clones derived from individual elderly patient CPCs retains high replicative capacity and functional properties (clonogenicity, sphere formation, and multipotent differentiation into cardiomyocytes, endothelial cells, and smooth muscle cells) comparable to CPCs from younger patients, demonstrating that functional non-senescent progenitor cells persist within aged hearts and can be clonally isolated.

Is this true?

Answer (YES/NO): YES